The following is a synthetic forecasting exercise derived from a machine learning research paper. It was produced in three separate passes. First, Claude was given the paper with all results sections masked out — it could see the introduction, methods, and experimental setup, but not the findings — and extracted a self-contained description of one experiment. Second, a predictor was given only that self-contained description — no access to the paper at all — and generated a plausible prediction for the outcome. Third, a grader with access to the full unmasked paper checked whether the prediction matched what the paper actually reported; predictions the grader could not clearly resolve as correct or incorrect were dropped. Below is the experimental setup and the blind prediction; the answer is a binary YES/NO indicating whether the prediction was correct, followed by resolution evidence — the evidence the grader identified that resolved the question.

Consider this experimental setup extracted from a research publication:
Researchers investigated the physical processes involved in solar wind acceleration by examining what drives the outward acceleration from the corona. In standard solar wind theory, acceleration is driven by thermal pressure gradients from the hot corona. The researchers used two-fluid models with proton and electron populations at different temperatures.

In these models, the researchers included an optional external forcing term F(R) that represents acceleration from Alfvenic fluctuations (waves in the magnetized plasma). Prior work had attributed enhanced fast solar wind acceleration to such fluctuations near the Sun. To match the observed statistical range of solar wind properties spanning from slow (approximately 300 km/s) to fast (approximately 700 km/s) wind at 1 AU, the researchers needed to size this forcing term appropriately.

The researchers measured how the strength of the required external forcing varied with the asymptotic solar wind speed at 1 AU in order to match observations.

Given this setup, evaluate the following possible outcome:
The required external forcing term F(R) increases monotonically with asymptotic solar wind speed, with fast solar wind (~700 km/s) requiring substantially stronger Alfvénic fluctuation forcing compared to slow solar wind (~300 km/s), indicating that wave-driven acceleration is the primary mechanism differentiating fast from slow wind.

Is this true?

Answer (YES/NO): YES